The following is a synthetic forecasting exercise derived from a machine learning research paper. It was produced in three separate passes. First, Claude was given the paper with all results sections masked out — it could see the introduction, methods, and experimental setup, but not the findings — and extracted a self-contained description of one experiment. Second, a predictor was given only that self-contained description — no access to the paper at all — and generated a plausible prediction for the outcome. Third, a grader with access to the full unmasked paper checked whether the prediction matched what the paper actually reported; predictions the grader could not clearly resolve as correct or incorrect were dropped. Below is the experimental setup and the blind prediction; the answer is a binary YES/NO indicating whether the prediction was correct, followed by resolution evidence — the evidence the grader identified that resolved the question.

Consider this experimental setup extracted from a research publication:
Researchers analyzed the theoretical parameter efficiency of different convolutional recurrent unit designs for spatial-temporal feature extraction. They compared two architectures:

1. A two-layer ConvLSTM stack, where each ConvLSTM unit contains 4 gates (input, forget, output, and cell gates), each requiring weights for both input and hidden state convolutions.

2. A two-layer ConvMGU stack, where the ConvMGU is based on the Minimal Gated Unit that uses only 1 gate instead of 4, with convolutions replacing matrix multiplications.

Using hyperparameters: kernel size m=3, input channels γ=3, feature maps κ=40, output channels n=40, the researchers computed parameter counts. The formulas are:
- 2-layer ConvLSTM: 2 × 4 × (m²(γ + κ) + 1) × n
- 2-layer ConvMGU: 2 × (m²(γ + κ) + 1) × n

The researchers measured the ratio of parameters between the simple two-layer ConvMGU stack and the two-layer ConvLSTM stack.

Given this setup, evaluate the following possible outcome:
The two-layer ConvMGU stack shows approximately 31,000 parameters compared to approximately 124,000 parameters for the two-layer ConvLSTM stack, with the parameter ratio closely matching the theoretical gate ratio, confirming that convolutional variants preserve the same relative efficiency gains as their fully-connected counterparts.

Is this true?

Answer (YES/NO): NO